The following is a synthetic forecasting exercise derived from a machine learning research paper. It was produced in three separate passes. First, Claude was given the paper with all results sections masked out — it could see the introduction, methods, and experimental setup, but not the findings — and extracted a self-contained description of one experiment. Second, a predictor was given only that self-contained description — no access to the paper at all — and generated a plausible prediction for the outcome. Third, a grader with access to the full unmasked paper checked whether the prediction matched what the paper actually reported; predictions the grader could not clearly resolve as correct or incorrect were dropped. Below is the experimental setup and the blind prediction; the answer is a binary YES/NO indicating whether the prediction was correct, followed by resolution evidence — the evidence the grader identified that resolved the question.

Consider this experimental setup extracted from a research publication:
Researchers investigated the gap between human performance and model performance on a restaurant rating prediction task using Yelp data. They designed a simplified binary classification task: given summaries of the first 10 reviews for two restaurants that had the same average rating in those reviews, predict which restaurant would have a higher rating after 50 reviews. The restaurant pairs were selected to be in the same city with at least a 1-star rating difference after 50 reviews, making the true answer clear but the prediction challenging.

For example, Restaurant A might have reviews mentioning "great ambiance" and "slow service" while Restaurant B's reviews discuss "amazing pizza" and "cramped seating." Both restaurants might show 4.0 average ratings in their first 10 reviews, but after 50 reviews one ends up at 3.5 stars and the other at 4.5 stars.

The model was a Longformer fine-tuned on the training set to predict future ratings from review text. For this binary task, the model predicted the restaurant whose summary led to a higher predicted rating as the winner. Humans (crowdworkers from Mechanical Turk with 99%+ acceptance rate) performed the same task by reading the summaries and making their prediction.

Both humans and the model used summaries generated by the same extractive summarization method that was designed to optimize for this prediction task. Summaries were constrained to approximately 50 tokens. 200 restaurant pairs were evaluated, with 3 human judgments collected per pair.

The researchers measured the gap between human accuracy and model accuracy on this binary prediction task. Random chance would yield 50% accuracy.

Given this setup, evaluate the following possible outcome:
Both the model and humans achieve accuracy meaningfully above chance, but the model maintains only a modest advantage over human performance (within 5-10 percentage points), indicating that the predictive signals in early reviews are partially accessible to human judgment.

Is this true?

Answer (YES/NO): NO